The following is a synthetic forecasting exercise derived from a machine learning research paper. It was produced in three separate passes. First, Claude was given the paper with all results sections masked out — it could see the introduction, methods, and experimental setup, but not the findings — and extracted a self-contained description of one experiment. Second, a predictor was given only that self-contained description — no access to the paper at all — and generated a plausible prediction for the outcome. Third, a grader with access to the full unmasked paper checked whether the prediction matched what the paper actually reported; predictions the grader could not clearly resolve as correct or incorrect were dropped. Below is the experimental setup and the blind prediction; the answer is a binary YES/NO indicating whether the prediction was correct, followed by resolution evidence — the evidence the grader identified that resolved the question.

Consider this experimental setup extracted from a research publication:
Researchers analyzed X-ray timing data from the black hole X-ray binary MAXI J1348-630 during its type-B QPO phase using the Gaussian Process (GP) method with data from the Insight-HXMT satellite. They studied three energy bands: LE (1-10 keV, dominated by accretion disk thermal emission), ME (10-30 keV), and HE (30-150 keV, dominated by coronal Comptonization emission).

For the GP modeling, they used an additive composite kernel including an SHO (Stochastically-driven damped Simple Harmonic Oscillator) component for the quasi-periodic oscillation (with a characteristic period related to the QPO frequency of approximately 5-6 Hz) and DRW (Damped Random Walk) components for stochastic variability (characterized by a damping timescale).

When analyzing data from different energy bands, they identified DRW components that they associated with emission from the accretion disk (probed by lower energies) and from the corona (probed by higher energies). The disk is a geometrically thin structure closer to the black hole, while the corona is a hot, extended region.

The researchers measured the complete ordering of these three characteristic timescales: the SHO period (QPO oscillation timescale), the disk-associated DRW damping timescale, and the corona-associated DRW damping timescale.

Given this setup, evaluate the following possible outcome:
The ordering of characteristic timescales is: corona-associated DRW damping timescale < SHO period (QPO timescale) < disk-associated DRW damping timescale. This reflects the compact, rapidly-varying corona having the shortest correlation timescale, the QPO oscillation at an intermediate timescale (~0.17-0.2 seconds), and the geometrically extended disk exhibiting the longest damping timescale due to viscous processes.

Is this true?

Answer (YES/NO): NO